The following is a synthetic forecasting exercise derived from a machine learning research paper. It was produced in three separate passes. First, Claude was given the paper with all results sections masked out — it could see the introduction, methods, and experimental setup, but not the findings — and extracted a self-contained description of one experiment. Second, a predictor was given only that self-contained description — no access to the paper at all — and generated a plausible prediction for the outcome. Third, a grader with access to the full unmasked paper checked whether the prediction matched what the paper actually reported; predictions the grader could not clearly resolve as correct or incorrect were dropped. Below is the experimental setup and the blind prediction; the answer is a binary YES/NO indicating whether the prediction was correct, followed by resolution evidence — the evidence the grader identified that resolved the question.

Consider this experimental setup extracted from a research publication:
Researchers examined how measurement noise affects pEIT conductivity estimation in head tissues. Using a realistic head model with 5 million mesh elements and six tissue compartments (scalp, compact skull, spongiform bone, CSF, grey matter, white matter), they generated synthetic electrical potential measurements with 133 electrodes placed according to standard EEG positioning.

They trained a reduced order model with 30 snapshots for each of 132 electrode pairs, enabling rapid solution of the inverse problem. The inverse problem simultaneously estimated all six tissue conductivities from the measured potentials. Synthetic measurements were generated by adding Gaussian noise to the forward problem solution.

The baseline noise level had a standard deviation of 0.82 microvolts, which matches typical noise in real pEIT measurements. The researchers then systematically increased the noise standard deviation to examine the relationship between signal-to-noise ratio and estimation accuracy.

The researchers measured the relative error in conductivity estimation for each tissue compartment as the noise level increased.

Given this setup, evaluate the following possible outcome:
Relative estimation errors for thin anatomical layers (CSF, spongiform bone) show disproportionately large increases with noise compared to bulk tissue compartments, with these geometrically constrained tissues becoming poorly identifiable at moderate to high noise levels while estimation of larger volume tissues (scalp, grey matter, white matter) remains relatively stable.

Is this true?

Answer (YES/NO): NO